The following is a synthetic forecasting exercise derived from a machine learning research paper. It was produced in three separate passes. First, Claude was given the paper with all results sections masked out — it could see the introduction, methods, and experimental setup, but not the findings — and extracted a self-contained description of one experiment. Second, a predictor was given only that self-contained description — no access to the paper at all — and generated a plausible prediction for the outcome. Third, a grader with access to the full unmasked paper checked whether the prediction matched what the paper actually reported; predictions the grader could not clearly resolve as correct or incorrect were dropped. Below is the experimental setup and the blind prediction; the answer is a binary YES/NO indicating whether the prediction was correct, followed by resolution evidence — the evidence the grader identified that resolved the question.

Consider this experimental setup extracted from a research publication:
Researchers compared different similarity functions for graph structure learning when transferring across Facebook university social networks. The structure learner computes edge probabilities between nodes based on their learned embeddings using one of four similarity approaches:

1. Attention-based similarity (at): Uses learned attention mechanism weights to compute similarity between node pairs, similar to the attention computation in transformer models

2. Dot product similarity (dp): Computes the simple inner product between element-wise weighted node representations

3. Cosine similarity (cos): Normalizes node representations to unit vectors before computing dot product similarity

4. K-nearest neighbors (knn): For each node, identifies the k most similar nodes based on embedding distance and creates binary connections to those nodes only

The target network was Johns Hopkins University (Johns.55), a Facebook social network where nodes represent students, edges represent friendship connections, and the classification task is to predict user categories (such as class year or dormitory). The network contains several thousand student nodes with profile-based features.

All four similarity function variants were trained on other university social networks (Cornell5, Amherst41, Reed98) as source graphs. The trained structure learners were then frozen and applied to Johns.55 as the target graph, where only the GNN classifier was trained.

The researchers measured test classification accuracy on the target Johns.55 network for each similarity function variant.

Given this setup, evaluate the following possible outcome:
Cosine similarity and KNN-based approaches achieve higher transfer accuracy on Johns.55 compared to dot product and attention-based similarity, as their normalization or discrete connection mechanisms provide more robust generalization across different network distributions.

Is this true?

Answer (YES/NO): NO